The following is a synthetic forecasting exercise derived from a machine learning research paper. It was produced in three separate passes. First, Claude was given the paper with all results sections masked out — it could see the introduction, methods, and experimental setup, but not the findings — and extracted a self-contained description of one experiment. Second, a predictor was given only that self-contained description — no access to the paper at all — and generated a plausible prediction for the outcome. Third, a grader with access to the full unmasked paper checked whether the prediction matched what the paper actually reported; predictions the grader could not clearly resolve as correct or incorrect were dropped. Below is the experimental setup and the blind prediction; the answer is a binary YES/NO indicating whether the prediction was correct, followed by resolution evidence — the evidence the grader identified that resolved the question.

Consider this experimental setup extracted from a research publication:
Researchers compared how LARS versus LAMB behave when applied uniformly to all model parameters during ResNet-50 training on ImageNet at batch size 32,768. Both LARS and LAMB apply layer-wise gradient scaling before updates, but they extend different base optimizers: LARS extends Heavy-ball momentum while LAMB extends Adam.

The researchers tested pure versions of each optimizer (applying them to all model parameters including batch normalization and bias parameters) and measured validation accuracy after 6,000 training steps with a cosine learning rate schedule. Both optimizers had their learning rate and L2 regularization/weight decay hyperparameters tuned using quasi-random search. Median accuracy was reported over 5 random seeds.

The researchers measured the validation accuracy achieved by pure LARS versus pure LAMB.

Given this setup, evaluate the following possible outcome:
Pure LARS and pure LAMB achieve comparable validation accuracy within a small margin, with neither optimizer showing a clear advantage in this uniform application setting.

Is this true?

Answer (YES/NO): NO